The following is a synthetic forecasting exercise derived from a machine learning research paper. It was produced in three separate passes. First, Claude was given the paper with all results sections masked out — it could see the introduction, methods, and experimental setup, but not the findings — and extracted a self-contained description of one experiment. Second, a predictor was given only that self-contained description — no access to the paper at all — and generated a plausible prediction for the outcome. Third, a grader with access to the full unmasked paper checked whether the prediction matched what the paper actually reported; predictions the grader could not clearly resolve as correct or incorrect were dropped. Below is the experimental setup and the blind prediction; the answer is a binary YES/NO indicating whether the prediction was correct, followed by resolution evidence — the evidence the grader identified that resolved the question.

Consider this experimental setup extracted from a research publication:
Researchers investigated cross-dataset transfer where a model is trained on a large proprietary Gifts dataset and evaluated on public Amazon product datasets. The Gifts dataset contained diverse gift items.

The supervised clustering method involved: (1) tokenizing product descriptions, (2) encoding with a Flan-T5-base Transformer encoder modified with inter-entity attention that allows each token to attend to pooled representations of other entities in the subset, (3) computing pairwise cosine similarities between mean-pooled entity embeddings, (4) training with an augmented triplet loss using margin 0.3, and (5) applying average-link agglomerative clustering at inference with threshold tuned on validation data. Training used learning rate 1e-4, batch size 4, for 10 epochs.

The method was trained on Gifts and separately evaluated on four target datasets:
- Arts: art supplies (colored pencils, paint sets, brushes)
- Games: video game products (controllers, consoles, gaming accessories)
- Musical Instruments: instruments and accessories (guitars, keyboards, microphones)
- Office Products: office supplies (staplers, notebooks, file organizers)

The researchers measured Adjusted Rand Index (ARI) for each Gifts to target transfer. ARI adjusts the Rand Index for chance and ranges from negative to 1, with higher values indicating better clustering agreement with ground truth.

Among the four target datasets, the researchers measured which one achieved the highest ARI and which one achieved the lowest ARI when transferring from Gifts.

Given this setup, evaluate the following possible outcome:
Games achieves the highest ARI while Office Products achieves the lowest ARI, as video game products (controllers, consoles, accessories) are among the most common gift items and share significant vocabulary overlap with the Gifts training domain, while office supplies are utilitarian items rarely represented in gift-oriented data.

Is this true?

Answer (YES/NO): NO